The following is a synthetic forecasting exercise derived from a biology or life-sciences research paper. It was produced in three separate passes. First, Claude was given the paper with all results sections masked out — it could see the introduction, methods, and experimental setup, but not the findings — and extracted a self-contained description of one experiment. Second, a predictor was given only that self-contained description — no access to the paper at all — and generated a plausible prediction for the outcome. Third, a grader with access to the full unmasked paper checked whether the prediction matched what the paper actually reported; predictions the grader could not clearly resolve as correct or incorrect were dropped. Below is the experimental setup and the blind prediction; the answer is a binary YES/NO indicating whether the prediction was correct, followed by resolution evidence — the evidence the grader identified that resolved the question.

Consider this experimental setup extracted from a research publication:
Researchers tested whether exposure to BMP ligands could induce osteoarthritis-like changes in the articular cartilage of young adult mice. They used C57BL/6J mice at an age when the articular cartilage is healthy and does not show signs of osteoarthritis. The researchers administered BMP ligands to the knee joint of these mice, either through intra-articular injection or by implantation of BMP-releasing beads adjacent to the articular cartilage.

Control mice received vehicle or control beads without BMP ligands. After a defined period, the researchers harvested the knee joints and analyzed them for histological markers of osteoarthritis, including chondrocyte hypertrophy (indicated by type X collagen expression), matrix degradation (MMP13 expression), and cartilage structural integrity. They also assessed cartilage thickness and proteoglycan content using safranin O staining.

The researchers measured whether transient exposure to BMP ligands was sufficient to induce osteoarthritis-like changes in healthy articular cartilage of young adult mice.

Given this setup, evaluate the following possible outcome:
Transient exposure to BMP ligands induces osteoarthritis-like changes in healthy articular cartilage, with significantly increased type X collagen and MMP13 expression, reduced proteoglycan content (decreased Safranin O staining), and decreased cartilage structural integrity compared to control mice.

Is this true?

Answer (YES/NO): NO